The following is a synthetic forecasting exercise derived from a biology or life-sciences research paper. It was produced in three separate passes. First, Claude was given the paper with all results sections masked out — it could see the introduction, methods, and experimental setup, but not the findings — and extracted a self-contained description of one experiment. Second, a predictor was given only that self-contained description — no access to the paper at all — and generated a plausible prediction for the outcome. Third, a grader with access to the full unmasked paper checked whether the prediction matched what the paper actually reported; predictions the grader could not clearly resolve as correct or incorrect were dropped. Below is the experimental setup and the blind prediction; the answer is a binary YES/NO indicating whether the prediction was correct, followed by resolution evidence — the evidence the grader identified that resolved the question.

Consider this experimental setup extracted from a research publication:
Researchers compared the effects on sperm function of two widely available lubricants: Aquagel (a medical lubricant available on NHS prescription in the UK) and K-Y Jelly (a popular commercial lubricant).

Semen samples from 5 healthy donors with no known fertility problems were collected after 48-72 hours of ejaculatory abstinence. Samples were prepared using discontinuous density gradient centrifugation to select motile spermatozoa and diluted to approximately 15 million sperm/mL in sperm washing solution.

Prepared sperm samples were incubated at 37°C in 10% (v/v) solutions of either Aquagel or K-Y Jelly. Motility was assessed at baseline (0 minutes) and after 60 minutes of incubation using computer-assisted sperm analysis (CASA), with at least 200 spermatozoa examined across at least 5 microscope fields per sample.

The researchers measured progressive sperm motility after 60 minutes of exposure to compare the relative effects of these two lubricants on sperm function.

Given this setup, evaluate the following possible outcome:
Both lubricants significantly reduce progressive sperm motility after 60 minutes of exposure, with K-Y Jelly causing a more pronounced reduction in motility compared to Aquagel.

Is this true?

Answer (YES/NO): YES